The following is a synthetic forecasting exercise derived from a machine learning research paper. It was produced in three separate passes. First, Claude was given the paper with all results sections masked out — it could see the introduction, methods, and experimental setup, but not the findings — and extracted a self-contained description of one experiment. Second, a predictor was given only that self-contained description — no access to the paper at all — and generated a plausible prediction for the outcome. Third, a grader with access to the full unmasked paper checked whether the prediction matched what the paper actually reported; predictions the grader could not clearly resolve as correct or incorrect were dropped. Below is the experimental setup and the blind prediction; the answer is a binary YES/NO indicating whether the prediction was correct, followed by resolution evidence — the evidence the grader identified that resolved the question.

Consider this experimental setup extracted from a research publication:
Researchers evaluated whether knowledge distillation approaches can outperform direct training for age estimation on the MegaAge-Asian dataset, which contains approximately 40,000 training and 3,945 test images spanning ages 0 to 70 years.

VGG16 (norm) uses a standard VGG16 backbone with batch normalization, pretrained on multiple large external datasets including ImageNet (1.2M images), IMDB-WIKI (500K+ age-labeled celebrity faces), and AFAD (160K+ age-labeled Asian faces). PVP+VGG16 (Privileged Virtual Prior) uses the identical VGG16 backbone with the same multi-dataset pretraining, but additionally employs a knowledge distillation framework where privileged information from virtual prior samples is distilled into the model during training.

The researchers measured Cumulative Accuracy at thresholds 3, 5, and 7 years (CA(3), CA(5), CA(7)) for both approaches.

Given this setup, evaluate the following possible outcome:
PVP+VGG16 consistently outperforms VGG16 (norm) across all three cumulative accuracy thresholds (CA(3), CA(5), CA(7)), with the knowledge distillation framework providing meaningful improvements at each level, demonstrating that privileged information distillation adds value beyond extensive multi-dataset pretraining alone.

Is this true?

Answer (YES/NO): YES